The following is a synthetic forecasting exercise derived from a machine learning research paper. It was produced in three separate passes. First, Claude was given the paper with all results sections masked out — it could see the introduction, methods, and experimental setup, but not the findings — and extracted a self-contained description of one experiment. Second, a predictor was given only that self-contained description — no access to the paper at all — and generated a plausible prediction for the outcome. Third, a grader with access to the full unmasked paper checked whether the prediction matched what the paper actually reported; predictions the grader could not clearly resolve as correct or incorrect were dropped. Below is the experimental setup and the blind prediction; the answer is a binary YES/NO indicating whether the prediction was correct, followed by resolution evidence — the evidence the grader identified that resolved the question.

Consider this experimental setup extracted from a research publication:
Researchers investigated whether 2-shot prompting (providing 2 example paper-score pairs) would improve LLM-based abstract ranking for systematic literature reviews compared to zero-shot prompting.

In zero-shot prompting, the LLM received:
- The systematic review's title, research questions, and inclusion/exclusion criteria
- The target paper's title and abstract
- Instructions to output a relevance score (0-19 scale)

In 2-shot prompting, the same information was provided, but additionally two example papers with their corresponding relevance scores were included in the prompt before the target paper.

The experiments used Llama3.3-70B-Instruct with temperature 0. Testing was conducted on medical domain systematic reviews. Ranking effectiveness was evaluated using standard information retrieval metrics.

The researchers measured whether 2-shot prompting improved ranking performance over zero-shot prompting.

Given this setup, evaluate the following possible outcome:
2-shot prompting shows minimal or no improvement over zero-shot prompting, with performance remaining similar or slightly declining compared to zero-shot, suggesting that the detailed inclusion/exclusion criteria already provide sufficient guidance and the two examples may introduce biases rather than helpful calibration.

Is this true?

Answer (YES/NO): YES